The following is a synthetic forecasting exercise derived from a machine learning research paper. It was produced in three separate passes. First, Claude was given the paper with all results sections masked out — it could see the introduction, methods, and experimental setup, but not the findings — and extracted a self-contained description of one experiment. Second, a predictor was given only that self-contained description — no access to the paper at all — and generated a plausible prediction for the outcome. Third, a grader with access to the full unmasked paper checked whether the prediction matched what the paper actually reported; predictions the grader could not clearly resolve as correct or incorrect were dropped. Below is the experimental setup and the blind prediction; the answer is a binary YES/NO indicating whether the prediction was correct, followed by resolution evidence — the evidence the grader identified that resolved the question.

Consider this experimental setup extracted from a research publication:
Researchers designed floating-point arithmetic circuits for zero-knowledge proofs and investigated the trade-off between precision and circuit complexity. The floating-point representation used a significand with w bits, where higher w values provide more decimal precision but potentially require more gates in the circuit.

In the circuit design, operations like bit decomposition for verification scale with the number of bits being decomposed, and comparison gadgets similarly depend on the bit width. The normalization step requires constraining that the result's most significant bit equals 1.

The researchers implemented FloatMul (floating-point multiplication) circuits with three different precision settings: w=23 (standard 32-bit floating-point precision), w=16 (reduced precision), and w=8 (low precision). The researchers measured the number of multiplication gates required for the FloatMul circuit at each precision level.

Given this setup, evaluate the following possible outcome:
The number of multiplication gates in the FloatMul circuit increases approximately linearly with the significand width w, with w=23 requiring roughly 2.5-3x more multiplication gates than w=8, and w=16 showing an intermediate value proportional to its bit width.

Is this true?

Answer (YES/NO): NO